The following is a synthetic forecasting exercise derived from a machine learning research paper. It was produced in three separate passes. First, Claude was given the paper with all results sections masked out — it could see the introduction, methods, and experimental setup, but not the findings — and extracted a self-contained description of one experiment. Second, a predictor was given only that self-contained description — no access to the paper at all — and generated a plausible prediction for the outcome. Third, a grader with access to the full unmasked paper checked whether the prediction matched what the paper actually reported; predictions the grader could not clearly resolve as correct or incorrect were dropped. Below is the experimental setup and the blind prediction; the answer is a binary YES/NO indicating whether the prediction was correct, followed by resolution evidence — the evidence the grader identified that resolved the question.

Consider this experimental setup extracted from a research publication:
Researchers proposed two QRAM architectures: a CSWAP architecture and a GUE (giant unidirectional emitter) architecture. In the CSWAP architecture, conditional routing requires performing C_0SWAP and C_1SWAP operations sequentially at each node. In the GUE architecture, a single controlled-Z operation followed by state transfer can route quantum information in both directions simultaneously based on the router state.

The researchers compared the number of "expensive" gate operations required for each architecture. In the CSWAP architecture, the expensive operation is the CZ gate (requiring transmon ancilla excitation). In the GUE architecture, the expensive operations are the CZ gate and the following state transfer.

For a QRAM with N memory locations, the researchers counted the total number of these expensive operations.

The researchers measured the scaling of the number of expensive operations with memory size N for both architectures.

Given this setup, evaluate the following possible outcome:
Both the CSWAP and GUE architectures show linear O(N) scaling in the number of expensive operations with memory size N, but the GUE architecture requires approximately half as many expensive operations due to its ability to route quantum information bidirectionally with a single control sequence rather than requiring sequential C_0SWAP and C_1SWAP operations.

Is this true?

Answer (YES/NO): NO